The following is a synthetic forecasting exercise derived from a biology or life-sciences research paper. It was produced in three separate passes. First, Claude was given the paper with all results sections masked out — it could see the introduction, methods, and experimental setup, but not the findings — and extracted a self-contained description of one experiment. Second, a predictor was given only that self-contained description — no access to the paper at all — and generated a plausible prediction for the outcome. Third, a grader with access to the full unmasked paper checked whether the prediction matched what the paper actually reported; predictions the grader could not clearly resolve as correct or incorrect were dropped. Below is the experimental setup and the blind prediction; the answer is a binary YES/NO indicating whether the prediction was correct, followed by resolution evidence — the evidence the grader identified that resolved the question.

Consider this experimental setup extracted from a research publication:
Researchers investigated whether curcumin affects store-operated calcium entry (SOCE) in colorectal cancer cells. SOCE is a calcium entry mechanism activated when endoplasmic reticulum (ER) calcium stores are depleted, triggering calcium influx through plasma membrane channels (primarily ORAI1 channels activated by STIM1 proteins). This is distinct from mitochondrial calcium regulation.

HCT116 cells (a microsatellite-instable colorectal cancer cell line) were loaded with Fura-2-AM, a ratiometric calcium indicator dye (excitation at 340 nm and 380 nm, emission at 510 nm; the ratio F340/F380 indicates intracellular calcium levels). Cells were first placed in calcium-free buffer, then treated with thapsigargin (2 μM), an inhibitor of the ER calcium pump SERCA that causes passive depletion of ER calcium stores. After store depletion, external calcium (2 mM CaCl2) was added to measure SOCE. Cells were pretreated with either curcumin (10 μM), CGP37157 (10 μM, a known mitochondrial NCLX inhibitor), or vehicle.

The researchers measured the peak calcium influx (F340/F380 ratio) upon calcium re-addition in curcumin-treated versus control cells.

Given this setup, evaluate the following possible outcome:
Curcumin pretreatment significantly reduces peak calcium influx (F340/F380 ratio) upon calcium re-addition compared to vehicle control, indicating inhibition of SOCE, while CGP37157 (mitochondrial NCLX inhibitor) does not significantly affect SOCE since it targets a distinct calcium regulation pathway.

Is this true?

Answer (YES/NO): NO